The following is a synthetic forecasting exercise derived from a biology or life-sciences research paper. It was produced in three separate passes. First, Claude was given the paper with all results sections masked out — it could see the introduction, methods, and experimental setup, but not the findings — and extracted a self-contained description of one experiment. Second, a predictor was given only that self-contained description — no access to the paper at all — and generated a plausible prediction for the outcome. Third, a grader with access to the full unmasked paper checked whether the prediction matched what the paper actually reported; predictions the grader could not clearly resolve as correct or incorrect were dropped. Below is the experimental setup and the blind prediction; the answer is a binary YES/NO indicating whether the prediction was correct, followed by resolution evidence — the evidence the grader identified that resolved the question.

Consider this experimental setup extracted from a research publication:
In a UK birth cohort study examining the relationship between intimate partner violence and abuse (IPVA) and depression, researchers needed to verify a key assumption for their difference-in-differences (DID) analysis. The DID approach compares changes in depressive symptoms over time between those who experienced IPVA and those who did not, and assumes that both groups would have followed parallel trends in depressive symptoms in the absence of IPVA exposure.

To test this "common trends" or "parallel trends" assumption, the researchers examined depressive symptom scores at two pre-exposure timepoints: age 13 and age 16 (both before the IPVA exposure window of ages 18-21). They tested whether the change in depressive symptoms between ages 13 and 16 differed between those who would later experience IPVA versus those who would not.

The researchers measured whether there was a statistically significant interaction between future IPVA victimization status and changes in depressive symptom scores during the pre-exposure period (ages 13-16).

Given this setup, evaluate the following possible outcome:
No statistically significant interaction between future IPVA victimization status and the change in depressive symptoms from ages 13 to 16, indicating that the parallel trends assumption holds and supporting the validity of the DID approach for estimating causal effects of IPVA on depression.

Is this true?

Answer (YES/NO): YES